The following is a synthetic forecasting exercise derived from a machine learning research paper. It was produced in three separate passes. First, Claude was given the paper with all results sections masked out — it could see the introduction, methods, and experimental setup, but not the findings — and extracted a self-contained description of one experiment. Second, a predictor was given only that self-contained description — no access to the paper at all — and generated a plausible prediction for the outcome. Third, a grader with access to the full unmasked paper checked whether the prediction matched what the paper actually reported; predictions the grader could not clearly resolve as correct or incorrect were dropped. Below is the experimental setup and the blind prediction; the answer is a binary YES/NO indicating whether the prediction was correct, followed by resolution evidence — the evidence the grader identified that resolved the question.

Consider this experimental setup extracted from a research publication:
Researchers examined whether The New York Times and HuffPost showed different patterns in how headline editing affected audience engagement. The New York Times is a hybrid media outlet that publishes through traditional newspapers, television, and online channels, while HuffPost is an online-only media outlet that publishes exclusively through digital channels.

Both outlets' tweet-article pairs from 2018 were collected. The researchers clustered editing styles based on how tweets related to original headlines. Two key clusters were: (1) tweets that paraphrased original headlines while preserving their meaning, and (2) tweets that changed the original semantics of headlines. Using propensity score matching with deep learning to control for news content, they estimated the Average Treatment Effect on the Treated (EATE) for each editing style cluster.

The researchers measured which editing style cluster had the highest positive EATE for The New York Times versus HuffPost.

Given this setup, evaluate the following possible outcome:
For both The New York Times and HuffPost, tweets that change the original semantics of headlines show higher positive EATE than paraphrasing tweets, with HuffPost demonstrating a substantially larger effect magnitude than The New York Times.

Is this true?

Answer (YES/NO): NO